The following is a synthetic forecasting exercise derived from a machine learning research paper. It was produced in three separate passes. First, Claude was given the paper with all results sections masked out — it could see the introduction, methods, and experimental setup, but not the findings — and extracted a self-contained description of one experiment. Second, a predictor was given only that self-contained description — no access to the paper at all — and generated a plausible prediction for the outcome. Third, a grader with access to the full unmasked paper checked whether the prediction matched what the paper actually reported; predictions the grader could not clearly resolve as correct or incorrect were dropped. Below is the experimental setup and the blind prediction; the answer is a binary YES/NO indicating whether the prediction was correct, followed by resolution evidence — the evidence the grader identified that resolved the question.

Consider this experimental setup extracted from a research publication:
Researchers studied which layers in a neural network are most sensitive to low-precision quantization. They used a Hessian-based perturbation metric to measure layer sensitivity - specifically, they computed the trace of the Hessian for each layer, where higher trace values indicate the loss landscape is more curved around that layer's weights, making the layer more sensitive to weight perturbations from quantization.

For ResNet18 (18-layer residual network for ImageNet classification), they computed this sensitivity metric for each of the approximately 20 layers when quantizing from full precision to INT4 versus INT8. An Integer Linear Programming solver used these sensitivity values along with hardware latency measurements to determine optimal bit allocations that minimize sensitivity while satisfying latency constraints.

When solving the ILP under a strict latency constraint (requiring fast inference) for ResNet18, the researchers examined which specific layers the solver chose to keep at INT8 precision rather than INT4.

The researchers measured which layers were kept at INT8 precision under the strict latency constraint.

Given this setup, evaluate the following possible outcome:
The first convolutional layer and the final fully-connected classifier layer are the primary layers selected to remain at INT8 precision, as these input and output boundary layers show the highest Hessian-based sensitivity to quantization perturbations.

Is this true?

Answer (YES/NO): NO